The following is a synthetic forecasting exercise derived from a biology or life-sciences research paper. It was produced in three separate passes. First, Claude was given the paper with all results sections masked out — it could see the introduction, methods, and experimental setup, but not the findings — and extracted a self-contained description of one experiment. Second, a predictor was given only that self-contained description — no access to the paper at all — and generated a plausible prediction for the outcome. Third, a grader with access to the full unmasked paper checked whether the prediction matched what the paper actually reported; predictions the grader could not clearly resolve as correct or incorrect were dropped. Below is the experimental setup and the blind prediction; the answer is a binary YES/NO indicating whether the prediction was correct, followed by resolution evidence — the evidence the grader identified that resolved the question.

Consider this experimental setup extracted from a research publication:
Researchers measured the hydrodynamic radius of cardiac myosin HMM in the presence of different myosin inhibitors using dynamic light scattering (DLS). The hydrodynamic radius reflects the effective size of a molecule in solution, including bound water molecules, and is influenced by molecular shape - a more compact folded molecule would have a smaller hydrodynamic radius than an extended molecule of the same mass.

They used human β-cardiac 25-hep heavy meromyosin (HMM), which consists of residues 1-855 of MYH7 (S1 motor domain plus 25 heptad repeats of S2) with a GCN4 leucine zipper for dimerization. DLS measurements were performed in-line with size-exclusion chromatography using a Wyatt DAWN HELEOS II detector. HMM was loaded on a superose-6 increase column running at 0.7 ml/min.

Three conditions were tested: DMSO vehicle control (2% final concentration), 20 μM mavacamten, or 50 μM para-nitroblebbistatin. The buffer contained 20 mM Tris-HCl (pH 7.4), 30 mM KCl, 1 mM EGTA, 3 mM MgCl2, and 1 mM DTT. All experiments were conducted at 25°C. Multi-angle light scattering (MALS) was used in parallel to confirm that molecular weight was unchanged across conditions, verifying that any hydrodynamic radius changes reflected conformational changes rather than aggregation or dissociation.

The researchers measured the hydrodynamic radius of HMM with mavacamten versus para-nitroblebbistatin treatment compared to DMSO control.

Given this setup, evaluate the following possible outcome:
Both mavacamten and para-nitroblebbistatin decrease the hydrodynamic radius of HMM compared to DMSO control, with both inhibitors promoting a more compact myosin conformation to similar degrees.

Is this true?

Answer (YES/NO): NO